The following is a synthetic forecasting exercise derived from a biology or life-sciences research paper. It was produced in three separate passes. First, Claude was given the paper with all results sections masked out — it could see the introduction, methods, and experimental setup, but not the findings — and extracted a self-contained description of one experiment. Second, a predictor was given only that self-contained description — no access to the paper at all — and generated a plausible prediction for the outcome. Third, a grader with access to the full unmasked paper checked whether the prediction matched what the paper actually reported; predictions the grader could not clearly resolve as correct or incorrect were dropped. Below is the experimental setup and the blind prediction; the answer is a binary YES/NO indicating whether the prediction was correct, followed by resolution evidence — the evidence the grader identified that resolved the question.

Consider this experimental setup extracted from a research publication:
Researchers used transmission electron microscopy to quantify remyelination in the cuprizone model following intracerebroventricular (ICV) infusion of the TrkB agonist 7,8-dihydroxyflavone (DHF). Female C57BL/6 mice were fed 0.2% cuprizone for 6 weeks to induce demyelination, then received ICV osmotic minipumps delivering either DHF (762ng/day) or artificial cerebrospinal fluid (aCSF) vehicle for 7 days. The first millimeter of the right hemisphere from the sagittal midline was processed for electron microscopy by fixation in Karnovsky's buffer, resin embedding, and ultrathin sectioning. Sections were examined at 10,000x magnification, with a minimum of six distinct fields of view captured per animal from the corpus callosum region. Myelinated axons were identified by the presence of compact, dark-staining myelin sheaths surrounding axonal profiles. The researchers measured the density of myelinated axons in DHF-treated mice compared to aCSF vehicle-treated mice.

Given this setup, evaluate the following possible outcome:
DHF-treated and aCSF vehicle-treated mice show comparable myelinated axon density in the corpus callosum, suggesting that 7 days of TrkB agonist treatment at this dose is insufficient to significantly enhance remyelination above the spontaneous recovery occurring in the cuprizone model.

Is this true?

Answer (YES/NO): YES